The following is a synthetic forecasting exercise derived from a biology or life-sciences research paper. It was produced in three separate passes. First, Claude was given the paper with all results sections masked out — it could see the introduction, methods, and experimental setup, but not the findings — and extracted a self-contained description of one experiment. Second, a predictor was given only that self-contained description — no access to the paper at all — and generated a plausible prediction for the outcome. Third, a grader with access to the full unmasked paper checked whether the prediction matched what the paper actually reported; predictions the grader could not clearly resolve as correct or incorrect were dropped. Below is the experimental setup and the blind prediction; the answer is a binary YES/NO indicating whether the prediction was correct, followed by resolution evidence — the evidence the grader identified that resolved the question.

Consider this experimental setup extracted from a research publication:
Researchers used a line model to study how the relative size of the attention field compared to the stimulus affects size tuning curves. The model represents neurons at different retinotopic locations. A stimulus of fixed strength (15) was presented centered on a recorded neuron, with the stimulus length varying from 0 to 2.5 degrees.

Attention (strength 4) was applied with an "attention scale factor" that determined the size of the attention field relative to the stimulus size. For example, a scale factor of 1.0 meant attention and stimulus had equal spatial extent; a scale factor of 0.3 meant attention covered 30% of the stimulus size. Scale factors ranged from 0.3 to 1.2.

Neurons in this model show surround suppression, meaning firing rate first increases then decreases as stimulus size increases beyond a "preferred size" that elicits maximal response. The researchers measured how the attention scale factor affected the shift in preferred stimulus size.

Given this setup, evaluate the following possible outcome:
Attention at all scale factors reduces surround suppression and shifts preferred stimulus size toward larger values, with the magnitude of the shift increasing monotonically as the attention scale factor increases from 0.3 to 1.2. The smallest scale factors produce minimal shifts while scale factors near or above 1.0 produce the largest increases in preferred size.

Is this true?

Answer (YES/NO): NO